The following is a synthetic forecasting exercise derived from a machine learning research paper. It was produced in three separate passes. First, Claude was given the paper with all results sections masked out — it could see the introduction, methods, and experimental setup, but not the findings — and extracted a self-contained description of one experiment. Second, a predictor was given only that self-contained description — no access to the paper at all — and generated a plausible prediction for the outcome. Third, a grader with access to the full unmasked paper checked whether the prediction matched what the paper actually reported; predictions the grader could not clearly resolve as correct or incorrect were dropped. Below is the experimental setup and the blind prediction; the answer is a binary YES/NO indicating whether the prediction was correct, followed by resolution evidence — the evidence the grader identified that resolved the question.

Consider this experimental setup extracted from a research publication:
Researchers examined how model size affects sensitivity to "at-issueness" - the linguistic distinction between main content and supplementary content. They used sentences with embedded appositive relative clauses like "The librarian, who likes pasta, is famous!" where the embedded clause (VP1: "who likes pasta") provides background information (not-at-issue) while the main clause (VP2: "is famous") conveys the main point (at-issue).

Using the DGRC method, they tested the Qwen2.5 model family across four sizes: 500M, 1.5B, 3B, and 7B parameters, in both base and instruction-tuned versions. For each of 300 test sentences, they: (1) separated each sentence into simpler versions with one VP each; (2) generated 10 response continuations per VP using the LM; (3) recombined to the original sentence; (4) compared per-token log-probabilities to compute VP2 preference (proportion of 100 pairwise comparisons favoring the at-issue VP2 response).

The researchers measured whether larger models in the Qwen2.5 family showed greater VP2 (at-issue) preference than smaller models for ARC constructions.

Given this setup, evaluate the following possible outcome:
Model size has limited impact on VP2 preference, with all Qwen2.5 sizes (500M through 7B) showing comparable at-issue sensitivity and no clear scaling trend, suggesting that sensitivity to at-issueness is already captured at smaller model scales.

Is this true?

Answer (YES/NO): YES